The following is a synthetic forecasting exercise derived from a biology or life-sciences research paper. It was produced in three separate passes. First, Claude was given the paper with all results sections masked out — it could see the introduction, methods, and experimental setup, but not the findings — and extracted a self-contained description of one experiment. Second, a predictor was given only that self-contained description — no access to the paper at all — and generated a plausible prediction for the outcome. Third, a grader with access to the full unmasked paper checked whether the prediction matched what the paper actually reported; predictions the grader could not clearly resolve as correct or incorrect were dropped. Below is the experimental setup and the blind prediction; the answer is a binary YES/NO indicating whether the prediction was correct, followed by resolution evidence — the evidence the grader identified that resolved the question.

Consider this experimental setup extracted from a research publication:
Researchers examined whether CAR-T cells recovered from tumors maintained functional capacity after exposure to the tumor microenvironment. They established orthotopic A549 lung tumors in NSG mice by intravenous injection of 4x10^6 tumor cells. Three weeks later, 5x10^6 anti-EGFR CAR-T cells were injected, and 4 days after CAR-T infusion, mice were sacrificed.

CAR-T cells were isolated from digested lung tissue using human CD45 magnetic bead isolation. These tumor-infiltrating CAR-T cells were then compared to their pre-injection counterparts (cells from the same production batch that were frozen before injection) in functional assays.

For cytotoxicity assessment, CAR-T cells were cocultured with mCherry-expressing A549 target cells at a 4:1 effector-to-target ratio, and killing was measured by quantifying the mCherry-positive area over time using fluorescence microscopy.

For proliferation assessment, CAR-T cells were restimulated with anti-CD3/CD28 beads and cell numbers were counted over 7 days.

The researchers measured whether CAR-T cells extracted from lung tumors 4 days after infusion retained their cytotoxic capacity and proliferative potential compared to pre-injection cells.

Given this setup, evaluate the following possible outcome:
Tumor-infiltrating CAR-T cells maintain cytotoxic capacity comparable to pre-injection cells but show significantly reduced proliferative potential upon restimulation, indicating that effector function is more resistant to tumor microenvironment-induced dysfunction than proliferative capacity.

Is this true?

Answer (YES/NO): NO